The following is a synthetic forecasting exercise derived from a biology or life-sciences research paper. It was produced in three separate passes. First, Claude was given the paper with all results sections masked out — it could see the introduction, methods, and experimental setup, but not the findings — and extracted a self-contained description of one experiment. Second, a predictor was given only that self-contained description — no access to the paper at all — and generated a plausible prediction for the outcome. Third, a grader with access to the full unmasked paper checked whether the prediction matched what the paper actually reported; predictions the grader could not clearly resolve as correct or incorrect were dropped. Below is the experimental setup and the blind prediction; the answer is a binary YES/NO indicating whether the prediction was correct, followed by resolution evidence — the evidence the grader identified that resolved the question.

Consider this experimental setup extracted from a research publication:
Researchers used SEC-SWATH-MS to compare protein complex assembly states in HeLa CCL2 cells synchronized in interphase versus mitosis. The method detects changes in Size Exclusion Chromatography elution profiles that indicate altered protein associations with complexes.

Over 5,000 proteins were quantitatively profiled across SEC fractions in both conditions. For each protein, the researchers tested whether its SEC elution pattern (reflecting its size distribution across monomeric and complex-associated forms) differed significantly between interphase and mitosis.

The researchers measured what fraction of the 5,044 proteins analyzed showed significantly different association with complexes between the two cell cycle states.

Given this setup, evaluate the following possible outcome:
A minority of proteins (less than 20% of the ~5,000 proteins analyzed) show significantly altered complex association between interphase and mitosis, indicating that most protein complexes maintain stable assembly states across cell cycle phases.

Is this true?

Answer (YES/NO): NO